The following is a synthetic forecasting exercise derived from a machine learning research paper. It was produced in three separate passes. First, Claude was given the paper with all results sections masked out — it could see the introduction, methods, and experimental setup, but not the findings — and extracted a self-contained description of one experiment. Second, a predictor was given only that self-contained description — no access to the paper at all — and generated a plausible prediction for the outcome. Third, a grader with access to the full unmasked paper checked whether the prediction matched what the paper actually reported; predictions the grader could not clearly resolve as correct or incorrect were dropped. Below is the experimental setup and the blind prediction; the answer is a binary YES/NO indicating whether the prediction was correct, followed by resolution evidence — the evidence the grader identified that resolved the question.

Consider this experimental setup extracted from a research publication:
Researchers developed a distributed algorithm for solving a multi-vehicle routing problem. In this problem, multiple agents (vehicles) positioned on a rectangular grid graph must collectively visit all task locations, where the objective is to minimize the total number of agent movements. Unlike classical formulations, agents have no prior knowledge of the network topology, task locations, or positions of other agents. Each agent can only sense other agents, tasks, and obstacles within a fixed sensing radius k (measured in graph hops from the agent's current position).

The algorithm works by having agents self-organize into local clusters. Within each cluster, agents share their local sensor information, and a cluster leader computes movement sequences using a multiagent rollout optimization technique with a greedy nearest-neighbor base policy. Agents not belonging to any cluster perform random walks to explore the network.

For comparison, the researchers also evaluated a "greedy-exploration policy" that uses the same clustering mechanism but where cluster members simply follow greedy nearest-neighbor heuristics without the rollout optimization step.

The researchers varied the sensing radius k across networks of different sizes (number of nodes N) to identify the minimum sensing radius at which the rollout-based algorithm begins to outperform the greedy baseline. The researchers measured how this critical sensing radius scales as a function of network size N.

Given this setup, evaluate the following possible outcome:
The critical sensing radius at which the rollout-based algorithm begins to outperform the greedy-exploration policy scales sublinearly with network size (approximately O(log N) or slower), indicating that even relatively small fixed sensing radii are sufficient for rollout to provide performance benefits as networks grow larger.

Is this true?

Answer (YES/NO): YES